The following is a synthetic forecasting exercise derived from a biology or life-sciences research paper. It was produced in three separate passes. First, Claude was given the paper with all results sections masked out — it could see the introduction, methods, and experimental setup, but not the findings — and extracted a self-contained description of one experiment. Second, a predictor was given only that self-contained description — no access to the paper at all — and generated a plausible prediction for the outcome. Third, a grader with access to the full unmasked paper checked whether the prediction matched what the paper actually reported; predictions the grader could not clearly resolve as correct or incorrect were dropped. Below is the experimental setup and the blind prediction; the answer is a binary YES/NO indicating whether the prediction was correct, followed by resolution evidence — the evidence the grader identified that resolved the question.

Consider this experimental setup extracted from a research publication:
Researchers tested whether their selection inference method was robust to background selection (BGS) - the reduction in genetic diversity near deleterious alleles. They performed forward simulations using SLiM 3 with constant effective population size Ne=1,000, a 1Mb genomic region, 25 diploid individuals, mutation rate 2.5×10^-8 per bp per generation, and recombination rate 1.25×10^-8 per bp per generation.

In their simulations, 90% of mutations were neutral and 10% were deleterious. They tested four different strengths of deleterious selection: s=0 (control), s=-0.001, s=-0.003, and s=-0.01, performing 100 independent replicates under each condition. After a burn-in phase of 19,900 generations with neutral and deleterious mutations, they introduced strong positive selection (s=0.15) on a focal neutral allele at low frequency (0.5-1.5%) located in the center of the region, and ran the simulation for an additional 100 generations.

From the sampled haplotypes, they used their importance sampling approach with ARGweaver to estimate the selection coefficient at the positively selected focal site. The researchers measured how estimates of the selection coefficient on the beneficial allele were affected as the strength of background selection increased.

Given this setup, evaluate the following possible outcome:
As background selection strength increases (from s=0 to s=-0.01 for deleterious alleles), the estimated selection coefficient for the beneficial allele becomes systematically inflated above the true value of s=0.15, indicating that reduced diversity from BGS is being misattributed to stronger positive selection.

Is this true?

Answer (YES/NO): NO